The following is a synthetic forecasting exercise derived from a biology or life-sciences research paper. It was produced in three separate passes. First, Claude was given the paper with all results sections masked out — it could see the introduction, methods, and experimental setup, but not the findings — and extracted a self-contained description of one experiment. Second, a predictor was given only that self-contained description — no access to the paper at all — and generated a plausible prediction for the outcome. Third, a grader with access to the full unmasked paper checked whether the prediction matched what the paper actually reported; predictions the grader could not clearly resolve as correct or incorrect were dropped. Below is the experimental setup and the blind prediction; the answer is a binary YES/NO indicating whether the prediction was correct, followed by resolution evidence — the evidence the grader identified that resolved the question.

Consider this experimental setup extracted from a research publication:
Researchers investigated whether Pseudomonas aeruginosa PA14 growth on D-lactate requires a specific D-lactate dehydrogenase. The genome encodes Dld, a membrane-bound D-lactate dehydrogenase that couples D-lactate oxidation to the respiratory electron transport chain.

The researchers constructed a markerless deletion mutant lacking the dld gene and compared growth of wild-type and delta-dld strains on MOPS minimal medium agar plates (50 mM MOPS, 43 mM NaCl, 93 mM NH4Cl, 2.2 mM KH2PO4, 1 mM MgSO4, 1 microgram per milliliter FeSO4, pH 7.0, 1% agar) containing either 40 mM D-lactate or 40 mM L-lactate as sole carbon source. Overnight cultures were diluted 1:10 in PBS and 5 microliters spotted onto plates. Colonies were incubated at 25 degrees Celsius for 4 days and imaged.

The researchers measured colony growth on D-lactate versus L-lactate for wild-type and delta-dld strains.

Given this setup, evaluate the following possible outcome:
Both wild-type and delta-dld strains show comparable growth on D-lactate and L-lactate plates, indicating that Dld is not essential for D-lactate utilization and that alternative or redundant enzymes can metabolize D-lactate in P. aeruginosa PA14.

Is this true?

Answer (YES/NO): NO